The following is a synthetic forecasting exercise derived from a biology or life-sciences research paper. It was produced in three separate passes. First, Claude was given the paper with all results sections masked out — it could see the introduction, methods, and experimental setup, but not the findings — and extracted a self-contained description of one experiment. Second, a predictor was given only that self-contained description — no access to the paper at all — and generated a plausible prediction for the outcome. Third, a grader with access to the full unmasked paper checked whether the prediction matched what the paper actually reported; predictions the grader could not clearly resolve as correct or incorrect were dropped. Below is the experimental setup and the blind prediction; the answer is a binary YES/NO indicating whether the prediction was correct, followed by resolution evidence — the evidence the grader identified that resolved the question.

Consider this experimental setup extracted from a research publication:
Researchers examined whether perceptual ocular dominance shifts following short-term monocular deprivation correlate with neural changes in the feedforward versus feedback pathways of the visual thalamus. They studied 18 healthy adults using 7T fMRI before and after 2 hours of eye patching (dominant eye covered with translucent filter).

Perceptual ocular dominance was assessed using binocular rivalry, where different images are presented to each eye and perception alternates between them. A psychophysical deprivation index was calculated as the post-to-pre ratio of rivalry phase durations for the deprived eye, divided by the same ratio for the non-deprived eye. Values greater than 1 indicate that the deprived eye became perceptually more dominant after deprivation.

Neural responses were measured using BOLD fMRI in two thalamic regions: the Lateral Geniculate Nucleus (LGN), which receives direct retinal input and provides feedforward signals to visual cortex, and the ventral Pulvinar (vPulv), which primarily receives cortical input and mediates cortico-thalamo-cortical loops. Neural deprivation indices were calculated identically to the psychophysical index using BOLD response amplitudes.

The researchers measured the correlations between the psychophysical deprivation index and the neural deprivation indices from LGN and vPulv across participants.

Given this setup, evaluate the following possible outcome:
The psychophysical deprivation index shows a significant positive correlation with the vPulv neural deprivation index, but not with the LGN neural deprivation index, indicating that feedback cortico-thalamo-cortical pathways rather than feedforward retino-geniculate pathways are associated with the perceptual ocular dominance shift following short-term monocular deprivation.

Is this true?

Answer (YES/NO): YES